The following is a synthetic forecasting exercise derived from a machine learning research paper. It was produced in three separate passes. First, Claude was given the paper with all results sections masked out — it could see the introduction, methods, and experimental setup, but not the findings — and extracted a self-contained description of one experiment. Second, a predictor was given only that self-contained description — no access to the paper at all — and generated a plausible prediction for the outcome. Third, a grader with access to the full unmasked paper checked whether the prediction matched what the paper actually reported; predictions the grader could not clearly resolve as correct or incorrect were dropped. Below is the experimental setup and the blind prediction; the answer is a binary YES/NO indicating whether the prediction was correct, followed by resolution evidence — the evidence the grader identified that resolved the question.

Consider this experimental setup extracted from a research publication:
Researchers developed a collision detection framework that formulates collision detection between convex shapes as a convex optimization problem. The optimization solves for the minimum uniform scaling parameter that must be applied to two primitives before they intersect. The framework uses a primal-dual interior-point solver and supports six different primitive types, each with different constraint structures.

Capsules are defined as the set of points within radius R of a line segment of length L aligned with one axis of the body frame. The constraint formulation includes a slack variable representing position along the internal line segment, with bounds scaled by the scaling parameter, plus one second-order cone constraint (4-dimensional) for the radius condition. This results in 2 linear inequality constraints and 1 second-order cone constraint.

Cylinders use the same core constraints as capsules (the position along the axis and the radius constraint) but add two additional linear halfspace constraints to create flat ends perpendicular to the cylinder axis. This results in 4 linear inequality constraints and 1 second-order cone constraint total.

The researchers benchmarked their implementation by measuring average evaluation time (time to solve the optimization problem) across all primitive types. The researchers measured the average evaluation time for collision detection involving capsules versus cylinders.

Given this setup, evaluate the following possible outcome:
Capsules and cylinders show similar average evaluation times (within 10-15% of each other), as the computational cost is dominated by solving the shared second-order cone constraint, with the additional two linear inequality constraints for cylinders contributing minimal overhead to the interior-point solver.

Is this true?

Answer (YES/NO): YES